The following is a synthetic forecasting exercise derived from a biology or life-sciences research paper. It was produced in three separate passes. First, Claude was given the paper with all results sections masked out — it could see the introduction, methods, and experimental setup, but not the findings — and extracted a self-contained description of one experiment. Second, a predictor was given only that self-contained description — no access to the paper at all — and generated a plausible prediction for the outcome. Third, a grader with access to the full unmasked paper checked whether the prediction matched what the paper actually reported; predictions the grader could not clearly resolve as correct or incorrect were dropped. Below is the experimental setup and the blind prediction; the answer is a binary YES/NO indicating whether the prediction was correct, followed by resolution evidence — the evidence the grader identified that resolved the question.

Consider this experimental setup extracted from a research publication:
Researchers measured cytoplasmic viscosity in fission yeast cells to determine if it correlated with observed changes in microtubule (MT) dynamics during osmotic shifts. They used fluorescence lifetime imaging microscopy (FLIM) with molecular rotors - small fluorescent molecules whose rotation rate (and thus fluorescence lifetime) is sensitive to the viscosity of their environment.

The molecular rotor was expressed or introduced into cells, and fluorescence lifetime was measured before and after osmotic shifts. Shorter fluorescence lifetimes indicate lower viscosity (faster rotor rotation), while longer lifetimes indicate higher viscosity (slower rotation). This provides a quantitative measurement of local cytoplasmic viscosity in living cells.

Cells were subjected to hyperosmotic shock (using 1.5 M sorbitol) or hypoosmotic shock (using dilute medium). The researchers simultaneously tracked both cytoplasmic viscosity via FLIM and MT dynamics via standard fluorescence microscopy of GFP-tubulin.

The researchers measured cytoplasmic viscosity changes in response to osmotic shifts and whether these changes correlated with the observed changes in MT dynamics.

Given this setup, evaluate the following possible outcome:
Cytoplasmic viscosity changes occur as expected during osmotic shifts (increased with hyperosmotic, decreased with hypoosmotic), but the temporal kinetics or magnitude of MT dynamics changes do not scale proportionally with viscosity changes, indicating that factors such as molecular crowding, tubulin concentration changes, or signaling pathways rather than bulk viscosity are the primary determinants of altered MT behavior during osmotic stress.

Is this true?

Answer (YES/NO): NO